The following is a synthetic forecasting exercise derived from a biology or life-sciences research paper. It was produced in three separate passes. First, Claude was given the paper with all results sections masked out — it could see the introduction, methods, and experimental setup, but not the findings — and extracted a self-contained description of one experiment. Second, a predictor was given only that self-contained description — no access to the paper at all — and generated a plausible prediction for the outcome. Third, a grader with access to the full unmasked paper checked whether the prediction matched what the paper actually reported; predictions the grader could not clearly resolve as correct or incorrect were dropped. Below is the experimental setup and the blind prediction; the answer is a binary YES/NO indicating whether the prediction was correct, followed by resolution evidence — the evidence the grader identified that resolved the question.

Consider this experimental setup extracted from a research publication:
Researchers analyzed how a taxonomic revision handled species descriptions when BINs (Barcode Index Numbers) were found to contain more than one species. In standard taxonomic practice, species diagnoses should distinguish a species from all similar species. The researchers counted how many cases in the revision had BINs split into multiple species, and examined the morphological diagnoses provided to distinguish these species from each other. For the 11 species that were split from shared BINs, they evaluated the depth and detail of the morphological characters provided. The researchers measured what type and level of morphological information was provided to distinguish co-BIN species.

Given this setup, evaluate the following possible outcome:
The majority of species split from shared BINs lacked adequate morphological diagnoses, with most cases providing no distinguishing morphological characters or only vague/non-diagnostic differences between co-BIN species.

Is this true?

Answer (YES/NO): NO